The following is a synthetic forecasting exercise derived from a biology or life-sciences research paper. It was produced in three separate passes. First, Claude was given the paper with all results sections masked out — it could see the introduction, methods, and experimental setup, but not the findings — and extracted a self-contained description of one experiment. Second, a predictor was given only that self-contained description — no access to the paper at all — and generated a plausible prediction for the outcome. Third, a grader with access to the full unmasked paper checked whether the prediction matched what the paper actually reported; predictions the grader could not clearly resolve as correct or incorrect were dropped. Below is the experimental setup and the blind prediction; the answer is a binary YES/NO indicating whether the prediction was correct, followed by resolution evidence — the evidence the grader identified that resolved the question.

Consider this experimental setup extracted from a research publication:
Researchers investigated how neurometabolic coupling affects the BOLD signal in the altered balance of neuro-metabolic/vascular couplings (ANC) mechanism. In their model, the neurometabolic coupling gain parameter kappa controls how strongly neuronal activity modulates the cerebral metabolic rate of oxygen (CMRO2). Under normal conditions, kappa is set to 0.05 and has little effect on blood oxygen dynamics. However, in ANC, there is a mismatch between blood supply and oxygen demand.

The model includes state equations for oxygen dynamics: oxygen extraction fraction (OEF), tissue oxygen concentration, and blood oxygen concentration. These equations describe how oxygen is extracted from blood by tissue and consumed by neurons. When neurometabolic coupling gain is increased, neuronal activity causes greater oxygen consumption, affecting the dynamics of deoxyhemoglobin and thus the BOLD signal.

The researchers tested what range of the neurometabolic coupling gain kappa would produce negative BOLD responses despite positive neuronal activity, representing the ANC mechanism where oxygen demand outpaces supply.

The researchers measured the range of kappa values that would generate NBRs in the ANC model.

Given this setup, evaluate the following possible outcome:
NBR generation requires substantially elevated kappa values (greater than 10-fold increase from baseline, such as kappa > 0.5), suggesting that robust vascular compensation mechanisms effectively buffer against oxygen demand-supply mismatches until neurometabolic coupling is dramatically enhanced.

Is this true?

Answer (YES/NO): NO